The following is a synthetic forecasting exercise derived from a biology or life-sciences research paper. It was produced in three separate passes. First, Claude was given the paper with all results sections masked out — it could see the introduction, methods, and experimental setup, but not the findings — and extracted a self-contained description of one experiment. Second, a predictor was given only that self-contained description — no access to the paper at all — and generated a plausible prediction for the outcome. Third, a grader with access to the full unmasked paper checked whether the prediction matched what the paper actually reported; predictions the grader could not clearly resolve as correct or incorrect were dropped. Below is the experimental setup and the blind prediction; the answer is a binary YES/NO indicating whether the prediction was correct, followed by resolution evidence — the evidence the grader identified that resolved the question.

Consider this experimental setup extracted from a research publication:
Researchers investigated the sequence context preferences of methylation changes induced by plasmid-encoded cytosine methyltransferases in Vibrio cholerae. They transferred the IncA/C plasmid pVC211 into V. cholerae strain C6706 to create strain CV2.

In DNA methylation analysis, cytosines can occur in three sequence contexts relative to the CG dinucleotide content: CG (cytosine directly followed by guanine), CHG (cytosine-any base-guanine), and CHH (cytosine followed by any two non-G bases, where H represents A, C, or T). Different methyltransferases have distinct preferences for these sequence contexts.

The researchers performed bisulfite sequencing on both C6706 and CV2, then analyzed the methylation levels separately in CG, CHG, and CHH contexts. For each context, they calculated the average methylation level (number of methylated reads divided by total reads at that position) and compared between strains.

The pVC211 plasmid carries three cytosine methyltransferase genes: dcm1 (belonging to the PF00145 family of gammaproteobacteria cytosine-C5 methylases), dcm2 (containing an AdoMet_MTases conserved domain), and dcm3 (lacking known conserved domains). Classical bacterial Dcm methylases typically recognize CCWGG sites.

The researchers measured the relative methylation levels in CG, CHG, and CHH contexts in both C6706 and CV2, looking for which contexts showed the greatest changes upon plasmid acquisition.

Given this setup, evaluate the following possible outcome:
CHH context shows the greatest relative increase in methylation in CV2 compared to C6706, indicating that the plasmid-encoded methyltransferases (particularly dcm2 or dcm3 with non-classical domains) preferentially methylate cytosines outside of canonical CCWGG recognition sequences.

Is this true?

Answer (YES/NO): NO